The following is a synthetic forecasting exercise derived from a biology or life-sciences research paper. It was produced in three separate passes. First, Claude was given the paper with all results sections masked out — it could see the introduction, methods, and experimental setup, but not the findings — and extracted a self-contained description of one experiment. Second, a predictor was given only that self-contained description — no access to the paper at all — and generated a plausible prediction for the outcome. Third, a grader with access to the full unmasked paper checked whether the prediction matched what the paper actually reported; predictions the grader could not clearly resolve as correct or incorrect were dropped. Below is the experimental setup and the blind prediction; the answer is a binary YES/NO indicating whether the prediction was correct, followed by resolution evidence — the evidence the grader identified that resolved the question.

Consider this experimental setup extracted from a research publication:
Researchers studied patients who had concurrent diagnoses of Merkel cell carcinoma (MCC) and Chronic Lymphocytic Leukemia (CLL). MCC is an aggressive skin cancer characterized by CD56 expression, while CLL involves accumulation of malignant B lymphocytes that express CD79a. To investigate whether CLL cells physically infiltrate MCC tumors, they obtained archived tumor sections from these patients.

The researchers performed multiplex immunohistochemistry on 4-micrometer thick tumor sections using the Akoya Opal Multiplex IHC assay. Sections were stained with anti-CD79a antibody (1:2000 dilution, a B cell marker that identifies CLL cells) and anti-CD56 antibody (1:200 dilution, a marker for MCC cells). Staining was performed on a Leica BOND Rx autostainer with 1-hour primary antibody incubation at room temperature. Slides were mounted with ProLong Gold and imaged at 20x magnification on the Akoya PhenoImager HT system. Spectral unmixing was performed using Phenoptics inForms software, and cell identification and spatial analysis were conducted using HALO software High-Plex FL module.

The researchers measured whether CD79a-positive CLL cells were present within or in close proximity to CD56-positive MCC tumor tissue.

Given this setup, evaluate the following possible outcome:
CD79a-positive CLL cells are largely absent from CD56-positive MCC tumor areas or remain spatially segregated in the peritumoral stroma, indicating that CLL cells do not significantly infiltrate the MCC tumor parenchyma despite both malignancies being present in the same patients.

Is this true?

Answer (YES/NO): NO